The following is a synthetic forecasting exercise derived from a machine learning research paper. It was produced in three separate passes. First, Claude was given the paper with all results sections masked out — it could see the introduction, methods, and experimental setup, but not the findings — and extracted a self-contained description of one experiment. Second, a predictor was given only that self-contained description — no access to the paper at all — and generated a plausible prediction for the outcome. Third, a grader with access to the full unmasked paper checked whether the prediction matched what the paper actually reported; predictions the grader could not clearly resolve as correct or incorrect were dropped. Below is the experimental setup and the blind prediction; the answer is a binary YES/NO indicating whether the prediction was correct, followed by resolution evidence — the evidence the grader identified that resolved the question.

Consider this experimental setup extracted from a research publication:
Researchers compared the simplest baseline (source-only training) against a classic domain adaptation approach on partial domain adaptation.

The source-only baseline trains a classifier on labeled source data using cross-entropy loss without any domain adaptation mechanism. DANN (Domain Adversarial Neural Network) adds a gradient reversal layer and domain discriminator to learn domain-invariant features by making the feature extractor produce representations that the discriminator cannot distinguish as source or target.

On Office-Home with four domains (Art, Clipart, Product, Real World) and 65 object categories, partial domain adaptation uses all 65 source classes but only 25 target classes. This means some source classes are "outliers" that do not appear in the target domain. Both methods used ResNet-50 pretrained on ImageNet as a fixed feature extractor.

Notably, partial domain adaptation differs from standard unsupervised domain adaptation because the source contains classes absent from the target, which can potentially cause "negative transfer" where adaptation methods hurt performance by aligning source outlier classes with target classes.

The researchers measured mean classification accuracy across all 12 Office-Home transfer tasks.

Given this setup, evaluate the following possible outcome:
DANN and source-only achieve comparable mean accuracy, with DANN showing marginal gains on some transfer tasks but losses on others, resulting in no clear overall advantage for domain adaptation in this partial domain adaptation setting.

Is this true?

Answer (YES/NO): YES